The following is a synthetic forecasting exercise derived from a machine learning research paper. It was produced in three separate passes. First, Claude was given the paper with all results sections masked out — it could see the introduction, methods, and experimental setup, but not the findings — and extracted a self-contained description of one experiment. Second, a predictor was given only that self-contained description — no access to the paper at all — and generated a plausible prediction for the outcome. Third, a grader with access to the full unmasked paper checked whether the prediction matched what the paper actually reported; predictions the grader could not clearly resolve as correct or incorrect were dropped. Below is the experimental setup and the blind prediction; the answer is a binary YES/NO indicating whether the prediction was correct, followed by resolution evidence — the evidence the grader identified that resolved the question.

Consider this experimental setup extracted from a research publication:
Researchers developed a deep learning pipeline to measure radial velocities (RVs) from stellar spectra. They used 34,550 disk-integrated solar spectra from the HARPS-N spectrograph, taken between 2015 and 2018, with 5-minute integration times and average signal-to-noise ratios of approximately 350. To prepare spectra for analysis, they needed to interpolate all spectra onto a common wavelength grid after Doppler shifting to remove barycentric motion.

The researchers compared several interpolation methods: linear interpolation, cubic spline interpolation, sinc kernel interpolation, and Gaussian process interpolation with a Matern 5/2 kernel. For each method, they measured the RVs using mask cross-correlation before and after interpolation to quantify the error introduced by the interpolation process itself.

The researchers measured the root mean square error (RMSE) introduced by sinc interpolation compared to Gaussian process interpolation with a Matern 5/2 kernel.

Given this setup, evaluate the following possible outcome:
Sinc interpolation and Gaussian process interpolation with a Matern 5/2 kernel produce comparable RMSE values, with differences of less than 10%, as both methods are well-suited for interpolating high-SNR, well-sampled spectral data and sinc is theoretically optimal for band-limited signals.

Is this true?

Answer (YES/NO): YES